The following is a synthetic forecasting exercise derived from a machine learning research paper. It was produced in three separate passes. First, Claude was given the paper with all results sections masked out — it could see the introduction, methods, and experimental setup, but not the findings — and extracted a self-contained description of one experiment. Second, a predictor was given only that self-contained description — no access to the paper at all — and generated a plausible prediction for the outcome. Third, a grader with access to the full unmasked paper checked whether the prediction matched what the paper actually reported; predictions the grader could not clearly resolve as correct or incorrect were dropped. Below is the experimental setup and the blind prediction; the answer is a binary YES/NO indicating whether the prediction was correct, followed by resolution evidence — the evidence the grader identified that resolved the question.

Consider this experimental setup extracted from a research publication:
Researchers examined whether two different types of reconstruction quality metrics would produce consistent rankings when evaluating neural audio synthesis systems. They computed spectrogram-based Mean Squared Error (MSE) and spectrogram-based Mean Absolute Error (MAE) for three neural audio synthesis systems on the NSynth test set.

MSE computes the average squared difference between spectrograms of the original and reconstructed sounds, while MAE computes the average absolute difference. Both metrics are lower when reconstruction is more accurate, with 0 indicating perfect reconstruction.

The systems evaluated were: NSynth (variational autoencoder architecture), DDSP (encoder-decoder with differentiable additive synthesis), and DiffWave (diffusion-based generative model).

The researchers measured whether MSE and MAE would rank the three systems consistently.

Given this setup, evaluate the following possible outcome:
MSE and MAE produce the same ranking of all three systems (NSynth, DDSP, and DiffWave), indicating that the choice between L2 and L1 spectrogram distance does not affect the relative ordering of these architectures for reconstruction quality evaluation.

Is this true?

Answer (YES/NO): NO